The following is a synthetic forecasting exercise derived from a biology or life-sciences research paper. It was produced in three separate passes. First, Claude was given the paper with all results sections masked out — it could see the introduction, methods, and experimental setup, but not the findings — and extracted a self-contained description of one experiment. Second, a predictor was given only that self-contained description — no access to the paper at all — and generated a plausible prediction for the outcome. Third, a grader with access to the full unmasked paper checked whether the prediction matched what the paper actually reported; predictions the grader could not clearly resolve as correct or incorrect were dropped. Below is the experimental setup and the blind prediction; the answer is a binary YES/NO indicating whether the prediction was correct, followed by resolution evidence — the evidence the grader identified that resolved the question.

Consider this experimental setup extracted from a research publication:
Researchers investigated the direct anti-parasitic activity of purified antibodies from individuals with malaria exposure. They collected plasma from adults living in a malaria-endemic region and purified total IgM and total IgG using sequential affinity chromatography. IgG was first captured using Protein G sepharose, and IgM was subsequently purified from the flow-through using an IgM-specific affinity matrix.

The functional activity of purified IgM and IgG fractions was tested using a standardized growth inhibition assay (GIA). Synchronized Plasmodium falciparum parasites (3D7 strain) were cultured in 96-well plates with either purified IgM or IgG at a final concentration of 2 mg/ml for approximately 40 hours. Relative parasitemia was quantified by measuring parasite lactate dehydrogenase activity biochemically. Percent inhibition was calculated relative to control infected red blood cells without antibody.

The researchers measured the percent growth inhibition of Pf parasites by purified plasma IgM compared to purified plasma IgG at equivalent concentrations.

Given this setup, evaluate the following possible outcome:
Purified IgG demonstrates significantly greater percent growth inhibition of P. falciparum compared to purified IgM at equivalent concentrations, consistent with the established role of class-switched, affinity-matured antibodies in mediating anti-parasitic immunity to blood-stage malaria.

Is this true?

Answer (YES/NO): NO